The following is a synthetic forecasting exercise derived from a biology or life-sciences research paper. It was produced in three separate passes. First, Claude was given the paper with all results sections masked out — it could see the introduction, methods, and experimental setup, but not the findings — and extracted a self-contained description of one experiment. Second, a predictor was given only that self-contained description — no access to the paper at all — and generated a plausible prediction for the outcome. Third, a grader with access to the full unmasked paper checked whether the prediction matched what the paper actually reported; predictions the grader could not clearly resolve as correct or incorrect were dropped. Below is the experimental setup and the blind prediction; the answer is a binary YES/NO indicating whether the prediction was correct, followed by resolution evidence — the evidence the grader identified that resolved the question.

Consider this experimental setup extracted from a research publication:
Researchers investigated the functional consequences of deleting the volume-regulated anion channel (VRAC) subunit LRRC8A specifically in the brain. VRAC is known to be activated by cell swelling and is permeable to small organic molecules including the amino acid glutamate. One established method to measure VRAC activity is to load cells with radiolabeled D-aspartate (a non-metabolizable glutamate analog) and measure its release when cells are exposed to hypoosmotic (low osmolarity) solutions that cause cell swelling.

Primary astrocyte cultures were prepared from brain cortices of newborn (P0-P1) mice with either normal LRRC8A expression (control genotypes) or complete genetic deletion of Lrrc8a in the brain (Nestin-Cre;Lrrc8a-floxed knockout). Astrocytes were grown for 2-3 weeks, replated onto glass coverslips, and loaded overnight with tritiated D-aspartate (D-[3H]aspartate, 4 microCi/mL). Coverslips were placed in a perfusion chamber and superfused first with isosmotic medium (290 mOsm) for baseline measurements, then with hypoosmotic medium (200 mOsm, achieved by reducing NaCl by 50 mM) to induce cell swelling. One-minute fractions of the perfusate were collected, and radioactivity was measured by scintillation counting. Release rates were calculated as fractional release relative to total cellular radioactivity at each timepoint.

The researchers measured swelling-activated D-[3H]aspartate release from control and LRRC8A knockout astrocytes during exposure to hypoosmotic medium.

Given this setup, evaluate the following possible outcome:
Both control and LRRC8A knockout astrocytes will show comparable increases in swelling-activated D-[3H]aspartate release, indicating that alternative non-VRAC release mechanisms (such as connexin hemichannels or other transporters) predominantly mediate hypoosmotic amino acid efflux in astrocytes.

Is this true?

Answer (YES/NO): NO